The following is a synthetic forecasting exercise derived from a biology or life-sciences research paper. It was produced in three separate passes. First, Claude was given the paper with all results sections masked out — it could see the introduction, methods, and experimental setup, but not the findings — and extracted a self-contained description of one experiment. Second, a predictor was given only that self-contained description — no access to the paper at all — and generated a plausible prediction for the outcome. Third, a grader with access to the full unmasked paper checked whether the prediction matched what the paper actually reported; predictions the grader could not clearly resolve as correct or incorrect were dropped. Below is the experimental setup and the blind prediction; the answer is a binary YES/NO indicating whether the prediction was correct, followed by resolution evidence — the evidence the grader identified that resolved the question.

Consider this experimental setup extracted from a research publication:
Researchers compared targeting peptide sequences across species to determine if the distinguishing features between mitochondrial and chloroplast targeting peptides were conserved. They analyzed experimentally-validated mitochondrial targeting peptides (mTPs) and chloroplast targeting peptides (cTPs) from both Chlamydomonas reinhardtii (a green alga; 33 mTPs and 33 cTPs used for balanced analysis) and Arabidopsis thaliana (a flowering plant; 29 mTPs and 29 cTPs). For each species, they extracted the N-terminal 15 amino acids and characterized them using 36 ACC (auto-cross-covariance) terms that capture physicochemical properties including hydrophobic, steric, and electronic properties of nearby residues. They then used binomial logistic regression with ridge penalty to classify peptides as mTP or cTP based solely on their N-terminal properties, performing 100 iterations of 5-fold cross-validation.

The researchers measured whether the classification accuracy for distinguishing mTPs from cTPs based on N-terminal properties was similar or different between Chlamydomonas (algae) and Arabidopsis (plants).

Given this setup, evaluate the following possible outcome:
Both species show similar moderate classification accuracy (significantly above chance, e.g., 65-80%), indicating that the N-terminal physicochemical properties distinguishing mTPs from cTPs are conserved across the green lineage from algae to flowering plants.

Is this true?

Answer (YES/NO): YES